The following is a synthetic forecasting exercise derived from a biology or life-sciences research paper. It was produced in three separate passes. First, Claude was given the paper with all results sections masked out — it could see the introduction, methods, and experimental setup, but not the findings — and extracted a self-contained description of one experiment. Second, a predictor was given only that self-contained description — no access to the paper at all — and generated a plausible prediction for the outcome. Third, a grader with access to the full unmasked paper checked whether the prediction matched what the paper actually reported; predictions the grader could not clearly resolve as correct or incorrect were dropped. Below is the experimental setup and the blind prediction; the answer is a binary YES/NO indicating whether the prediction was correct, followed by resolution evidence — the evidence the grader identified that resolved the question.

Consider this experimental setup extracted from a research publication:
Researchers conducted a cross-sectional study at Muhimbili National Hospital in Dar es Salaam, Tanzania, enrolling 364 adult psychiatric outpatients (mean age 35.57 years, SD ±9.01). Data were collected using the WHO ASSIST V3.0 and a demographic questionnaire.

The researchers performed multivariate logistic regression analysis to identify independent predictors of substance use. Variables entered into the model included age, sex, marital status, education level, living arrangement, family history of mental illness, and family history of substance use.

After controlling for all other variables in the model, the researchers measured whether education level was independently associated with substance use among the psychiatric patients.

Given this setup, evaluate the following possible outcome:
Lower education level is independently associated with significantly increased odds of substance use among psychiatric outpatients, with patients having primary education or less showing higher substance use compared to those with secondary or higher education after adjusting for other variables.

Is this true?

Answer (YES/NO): NO